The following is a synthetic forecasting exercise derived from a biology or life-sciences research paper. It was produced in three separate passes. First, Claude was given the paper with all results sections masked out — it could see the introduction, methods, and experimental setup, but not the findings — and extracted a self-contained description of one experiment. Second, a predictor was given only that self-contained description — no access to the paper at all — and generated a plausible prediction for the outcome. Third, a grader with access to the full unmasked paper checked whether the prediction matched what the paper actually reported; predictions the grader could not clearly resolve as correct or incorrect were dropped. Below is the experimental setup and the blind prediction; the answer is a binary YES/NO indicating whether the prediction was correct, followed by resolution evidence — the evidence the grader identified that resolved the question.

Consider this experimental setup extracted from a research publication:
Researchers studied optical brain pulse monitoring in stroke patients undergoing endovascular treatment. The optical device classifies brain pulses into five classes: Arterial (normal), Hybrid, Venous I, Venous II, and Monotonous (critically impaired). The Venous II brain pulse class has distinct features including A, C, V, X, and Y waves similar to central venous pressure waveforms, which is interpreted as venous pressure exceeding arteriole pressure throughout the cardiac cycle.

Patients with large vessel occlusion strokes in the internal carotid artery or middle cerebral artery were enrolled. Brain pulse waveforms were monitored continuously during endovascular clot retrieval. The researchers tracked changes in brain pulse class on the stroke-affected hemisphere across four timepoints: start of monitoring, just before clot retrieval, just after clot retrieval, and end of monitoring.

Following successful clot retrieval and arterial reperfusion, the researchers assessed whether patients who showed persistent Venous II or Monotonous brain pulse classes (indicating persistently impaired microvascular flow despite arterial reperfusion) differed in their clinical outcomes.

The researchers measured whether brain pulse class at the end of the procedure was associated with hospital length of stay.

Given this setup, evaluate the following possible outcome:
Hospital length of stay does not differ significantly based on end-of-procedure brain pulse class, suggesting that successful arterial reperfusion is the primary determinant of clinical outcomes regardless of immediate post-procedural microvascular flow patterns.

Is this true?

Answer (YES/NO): NO